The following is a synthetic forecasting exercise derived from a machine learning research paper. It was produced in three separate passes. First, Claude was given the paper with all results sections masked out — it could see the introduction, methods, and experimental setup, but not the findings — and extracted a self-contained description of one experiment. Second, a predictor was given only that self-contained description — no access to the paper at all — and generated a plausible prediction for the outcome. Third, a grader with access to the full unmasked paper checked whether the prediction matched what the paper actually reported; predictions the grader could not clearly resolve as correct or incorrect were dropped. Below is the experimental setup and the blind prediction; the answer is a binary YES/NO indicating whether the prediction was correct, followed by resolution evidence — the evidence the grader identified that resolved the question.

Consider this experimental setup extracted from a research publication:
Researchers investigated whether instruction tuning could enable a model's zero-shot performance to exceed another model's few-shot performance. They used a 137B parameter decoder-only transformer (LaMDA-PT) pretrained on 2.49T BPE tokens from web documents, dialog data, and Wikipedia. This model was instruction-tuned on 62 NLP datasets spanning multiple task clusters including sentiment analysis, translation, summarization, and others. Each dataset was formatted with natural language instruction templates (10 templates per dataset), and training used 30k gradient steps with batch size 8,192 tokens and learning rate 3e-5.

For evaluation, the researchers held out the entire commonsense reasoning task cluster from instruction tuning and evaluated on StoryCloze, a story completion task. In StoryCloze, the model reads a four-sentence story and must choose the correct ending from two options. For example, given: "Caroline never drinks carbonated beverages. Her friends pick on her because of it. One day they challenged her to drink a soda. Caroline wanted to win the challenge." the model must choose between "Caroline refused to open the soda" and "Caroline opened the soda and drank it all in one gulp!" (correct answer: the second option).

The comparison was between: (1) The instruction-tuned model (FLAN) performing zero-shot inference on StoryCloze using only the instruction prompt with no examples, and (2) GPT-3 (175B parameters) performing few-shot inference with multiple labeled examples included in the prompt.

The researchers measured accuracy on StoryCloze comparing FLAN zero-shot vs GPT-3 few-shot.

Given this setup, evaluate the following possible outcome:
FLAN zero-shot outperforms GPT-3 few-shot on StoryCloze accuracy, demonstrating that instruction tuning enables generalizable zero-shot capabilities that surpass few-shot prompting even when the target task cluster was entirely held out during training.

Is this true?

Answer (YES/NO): YES